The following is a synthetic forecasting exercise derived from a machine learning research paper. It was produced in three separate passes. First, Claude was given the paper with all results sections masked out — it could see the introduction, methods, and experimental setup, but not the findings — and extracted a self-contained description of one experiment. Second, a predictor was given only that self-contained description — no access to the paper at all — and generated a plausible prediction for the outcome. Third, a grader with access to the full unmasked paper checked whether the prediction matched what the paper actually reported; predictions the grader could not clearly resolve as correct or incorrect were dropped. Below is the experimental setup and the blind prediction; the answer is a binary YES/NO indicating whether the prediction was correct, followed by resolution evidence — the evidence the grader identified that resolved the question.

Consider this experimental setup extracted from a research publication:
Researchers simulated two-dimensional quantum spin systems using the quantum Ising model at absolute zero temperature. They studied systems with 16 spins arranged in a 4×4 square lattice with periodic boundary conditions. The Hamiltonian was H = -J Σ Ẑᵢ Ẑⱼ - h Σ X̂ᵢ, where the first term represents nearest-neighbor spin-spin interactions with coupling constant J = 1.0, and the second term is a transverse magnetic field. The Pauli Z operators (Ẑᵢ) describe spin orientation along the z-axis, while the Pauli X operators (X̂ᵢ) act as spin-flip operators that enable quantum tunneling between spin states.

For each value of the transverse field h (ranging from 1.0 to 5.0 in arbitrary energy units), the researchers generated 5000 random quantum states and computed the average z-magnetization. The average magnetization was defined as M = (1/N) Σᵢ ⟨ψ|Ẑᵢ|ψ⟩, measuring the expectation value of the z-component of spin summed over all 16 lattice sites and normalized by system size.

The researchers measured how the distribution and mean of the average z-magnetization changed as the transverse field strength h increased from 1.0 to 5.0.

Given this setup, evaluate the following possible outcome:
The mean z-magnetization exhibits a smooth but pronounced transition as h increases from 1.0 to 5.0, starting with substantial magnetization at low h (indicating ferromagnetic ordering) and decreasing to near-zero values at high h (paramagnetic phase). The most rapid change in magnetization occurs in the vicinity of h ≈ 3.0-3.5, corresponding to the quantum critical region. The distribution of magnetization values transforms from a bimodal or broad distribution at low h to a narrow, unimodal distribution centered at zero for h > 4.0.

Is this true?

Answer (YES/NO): NO